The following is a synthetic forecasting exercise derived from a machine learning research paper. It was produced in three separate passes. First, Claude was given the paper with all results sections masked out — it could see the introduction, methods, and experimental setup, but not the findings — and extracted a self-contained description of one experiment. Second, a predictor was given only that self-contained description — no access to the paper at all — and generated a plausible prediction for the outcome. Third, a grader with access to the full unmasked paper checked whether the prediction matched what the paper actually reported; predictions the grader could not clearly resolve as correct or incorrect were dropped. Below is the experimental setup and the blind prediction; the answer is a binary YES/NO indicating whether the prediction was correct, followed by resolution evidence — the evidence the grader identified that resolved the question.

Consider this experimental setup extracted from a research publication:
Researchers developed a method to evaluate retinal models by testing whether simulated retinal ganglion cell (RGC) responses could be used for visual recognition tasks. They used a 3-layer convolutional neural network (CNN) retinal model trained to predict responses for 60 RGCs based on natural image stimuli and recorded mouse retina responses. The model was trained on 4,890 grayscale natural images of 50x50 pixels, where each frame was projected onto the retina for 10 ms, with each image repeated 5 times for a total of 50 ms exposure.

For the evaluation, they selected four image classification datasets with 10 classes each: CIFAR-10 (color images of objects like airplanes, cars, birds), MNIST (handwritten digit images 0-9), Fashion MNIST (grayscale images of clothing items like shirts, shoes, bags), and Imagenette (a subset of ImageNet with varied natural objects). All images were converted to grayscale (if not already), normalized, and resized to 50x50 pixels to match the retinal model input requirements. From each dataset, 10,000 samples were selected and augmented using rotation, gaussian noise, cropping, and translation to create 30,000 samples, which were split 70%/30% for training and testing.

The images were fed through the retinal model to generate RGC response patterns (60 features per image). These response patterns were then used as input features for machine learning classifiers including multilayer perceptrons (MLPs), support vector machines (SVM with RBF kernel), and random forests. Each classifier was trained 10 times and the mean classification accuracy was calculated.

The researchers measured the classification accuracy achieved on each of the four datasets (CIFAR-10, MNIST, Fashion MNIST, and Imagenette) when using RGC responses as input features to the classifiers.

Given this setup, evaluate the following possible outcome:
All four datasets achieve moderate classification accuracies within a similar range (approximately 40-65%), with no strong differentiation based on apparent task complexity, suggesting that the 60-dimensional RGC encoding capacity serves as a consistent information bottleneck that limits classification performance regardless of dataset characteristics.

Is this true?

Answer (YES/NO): NO